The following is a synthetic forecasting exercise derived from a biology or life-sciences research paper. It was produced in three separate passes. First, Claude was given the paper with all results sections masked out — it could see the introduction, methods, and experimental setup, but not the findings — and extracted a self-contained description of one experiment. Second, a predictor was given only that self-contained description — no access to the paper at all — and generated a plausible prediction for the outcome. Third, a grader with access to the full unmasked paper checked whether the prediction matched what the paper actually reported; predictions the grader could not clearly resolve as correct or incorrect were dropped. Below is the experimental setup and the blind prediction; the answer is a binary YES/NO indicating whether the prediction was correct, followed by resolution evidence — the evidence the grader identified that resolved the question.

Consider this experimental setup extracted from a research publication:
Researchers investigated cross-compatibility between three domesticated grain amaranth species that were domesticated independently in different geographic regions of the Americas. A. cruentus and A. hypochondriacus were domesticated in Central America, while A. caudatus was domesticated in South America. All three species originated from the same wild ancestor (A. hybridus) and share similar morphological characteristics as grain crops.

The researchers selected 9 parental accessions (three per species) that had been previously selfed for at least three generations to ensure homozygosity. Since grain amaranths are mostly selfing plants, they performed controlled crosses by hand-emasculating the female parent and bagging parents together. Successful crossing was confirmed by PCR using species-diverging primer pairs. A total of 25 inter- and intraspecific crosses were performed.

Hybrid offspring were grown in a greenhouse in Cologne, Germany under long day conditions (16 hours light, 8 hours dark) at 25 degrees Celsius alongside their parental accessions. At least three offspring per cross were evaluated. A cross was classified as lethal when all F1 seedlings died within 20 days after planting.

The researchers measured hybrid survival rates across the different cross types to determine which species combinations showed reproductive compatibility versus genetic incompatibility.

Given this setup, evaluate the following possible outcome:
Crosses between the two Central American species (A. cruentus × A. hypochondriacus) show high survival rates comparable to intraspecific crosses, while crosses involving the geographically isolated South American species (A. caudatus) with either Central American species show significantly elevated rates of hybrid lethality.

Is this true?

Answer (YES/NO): NO